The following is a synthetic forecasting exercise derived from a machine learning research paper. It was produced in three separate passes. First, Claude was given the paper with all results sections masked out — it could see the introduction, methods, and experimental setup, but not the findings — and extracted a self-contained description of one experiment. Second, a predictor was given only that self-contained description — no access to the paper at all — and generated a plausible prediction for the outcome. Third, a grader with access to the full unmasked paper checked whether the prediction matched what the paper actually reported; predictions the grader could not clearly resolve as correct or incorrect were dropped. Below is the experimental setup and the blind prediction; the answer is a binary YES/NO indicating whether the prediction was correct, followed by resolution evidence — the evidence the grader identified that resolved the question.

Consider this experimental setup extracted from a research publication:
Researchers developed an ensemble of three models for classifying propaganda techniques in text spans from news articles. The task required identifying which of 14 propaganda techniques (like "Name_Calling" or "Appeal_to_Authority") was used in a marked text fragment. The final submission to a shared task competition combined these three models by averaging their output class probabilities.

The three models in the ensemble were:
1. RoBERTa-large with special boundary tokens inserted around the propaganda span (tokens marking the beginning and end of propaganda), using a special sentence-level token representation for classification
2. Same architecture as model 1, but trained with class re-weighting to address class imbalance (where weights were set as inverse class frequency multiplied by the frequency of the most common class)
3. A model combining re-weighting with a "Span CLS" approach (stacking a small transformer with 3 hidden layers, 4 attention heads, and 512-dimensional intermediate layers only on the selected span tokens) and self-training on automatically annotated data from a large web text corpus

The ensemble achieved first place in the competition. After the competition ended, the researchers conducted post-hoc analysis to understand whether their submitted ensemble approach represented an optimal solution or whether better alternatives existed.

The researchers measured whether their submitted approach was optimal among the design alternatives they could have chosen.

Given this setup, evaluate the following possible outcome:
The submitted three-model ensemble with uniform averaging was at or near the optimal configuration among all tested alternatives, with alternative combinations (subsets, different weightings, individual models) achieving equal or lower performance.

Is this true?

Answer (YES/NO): NO